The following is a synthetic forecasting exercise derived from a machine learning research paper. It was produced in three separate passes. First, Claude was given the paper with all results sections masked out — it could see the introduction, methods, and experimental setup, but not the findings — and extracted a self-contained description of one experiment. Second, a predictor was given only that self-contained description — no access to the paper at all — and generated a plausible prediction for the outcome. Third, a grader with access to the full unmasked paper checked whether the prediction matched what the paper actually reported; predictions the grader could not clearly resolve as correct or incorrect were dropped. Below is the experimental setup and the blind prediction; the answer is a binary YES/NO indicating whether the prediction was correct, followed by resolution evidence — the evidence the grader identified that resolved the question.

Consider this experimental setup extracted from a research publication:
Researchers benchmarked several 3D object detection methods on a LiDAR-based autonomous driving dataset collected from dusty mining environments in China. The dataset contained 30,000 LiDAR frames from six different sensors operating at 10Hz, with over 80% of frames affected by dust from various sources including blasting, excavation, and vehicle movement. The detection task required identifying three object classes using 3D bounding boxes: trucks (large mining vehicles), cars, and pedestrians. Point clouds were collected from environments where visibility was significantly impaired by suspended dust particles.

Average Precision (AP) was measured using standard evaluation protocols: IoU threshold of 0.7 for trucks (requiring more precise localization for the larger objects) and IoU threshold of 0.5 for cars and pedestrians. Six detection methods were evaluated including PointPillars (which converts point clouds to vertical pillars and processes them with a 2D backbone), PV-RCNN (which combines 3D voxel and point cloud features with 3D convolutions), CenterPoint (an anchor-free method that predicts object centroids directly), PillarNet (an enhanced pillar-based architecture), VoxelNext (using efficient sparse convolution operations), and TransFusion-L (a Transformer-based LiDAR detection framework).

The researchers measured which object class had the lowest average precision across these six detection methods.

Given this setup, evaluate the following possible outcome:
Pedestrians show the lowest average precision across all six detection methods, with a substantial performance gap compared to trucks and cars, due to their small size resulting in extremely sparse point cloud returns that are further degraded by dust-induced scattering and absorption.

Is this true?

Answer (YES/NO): YES